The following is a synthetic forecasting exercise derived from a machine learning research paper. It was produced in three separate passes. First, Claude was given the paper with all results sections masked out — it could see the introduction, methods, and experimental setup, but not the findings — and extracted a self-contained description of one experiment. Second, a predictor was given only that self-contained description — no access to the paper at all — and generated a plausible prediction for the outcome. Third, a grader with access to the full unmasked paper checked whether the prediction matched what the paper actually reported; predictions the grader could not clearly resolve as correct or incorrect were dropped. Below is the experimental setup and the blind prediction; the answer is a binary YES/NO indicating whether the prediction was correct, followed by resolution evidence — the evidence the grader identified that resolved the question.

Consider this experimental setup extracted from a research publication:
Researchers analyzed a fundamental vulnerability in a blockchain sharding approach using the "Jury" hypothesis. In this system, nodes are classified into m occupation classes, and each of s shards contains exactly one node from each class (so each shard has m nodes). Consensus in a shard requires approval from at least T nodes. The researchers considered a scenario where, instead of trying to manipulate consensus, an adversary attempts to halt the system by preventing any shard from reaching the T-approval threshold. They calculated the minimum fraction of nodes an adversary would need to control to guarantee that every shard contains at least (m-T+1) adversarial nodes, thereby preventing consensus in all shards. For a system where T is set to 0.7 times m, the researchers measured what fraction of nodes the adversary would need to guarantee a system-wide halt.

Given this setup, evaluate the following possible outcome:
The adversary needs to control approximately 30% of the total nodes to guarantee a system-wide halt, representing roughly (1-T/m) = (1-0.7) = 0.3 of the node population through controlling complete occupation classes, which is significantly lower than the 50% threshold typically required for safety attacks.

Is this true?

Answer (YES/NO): NO